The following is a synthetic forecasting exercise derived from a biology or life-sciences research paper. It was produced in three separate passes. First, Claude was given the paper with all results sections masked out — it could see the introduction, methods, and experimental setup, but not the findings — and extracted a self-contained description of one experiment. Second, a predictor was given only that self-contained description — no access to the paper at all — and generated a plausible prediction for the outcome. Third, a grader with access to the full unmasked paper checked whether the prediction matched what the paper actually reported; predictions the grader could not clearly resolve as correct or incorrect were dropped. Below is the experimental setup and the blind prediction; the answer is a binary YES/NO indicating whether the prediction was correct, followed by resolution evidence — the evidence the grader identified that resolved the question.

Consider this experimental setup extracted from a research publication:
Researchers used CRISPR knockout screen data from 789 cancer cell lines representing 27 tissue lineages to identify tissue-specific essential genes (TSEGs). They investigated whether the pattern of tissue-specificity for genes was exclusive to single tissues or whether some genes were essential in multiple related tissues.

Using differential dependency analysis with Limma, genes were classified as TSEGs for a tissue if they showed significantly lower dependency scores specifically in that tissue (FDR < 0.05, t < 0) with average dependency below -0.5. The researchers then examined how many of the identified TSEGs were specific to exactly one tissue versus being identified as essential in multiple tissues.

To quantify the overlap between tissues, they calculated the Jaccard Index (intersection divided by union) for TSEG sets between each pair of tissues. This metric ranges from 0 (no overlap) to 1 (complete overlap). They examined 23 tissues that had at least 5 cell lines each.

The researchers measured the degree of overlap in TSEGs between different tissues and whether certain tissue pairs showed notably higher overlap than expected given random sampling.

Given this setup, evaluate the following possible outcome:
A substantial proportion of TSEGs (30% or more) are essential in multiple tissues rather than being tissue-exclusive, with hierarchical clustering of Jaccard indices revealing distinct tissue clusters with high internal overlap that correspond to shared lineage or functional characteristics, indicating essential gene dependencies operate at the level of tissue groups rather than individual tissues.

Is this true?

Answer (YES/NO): NO